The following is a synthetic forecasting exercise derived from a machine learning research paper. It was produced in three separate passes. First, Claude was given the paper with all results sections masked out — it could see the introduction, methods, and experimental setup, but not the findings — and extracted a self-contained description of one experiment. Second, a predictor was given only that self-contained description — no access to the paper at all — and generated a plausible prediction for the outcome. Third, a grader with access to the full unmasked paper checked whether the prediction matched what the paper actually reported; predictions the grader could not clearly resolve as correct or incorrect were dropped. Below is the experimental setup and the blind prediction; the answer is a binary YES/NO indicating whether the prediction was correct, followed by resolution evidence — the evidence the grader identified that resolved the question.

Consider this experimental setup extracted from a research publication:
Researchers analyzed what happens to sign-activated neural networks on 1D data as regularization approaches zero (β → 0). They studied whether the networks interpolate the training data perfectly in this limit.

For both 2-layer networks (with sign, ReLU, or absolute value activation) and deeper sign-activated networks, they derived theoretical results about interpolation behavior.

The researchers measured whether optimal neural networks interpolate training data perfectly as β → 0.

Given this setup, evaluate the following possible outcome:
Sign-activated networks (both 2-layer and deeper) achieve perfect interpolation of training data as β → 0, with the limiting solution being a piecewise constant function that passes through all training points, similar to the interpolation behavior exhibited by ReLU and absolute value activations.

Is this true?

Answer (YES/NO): YES